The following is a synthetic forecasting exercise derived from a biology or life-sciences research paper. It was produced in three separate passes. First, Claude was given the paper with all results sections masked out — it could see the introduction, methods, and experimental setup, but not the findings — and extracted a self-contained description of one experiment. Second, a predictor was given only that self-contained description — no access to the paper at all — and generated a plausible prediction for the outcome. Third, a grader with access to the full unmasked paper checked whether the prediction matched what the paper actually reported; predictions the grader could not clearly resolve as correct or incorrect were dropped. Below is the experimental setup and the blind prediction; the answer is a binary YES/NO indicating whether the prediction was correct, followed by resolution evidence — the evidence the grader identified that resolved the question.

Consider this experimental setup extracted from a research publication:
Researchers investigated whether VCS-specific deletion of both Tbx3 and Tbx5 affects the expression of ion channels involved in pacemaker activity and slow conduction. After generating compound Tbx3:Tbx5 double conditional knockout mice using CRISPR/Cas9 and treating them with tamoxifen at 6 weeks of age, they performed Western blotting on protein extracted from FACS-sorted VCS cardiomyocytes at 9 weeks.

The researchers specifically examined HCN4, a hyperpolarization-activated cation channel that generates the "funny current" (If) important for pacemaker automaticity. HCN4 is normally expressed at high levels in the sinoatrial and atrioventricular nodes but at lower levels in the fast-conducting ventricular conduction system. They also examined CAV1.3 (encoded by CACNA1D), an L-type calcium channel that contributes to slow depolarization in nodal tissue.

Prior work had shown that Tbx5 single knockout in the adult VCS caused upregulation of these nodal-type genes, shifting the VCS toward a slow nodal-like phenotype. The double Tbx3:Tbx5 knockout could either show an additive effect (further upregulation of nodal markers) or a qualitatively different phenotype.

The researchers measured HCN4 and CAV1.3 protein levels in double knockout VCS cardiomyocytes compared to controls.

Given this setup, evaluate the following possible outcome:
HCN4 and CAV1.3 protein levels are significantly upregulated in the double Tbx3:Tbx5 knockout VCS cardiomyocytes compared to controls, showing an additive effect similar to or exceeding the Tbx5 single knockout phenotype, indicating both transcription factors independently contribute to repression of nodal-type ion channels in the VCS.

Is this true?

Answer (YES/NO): NO